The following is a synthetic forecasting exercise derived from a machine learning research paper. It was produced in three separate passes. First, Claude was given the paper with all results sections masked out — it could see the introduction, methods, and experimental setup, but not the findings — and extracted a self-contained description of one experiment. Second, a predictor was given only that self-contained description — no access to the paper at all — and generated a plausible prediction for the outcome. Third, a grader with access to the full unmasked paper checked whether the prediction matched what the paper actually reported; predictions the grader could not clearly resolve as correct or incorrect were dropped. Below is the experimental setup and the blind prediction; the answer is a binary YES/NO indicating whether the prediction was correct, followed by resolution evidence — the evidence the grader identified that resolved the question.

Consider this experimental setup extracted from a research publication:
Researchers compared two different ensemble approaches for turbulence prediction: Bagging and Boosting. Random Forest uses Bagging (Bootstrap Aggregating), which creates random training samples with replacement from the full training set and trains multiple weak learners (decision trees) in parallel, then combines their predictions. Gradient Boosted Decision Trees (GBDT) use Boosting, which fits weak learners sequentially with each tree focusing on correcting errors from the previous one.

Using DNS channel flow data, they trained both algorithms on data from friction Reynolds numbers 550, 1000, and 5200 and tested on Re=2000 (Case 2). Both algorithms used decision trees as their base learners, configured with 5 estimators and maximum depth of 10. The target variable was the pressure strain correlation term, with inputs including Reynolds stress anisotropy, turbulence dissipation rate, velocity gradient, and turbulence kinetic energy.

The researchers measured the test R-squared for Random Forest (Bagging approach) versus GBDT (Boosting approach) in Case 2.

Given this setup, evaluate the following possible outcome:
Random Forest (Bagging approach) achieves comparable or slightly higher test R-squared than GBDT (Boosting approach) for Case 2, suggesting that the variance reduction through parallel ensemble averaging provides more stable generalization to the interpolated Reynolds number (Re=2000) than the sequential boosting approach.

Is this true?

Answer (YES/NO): YES